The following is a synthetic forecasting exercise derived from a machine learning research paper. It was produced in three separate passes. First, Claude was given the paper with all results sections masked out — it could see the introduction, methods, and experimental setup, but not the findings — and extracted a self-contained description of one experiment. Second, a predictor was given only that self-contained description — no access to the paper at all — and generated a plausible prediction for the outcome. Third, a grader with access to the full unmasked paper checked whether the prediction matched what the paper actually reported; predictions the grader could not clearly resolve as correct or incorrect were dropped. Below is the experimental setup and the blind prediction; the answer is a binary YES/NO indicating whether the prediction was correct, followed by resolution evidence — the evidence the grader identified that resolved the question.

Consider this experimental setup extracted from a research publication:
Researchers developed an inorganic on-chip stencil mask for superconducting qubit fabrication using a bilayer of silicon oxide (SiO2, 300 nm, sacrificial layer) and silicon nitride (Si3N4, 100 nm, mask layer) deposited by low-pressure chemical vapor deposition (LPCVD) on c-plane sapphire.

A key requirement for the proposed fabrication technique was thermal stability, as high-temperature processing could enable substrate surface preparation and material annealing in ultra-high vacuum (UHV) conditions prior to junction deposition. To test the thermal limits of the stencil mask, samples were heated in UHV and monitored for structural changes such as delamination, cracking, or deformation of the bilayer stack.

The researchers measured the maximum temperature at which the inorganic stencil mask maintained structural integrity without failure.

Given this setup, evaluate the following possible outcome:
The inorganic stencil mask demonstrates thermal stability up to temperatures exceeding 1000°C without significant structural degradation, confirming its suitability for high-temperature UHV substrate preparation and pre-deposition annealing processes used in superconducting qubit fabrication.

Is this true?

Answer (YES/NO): YES